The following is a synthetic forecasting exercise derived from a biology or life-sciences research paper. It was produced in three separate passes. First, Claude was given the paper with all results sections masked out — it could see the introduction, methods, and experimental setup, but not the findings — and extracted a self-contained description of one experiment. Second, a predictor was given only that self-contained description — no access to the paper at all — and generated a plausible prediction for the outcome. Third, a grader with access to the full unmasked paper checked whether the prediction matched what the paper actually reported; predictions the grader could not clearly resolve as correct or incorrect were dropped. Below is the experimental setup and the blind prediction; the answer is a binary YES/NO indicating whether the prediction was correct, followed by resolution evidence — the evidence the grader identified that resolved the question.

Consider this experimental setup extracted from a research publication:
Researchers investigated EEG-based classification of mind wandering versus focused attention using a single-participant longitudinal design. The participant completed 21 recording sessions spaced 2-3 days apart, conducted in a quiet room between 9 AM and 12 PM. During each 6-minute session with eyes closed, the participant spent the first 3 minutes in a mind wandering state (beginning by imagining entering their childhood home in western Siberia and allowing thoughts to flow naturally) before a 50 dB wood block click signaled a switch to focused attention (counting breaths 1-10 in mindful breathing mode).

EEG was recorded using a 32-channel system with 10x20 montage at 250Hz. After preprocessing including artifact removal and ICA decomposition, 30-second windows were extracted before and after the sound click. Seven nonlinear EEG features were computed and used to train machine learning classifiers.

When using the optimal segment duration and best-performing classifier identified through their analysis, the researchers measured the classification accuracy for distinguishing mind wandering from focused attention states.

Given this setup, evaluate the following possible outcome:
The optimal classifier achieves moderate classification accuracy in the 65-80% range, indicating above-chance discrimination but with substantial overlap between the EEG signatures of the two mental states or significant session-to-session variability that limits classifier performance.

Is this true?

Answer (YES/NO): YES